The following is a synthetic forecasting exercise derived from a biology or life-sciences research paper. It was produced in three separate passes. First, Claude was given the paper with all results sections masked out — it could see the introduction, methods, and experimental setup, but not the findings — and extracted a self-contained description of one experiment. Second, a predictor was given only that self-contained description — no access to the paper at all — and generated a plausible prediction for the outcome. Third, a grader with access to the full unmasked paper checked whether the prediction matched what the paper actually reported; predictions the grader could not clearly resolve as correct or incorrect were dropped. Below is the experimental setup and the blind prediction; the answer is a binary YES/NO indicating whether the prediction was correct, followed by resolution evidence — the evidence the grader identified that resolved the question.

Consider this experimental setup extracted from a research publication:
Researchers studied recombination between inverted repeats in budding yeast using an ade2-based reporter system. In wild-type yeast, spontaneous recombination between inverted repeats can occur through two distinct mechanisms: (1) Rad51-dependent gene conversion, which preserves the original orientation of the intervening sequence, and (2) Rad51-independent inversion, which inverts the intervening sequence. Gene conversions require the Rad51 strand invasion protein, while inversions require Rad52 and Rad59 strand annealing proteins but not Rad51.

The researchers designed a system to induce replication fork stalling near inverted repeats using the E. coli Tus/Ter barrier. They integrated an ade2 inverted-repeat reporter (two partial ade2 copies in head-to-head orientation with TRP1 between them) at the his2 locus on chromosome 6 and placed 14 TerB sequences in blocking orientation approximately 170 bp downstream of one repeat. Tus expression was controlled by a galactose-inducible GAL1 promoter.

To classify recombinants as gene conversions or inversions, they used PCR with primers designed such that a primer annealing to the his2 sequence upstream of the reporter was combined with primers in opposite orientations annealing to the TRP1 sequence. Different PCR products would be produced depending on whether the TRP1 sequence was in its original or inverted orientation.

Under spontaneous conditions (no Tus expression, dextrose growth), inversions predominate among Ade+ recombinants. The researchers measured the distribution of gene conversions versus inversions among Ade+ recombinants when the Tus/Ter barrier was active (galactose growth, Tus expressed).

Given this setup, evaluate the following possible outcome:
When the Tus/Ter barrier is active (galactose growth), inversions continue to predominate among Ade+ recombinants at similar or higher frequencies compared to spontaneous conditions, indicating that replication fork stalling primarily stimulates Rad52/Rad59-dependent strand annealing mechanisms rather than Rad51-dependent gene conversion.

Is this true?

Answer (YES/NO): NO